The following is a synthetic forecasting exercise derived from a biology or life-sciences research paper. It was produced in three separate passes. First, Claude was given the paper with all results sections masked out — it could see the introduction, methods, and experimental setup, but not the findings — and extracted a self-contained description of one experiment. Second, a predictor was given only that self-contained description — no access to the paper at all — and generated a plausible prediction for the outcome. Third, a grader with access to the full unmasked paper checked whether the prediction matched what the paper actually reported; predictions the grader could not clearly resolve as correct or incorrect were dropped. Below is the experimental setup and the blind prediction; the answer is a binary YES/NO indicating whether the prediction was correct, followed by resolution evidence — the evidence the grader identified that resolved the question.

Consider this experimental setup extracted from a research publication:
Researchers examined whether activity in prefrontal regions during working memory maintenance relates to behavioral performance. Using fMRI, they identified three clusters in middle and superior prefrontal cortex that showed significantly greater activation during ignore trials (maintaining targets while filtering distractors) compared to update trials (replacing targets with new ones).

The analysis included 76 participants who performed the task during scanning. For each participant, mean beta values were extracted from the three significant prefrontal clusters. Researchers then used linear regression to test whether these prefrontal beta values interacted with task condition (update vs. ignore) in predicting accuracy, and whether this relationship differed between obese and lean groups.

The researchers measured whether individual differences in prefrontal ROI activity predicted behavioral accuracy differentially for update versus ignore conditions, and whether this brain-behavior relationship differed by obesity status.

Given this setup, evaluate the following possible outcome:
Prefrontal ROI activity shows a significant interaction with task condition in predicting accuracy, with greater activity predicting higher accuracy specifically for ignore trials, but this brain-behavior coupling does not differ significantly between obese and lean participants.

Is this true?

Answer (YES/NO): NO